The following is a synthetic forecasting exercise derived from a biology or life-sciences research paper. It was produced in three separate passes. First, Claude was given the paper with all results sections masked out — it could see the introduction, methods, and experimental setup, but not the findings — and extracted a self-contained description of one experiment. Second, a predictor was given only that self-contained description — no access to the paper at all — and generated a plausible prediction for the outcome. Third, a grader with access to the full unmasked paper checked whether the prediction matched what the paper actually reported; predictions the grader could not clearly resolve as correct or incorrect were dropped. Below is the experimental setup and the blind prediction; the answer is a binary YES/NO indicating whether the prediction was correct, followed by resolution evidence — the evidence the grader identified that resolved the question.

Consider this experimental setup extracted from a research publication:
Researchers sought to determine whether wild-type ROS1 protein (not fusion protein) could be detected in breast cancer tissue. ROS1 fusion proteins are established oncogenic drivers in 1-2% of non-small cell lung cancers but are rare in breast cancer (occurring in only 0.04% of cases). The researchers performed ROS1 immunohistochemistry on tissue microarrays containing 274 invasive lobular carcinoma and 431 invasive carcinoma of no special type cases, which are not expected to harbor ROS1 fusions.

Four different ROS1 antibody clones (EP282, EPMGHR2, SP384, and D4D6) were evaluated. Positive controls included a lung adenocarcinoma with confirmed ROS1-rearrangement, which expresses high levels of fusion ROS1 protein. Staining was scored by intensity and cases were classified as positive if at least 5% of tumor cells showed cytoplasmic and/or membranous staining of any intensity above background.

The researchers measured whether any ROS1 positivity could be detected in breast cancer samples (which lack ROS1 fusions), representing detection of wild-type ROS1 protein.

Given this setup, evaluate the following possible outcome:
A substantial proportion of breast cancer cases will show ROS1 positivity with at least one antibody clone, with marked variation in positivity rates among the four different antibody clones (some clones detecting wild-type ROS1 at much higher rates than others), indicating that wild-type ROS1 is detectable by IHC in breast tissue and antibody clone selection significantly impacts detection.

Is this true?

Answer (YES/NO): YES